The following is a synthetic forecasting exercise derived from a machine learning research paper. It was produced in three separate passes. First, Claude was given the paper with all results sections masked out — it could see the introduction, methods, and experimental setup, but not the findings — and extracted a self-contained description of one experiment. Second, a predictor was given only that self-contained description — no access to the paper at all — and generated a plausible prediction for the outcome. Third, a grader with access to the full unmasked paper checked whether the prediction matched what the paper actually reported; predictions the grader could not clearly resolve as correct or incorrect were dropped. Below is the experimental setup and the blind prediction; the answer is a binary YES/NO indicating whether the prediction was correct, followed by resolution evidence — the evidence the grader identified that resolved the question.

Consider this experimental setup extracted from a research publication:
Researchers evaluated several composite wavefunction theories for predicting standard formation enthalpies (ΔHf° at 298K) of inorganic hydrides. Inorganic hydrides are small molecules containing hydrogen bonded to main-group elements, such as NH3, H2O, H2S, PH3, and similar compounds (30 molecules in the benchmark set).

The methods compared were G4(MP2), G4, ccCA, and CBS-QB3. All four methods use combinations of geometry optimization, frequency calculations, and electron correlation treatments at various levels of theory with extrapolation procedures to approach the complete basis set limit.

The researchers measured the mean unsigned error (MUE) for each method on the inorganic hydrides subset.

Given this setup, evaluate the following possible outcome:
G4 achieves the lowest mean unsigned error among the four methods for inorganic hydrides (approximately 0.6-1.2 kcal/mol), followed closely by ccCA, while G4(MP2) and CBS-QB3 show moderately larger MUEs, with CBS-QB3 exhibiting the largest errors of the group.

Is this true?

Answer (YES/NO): NO